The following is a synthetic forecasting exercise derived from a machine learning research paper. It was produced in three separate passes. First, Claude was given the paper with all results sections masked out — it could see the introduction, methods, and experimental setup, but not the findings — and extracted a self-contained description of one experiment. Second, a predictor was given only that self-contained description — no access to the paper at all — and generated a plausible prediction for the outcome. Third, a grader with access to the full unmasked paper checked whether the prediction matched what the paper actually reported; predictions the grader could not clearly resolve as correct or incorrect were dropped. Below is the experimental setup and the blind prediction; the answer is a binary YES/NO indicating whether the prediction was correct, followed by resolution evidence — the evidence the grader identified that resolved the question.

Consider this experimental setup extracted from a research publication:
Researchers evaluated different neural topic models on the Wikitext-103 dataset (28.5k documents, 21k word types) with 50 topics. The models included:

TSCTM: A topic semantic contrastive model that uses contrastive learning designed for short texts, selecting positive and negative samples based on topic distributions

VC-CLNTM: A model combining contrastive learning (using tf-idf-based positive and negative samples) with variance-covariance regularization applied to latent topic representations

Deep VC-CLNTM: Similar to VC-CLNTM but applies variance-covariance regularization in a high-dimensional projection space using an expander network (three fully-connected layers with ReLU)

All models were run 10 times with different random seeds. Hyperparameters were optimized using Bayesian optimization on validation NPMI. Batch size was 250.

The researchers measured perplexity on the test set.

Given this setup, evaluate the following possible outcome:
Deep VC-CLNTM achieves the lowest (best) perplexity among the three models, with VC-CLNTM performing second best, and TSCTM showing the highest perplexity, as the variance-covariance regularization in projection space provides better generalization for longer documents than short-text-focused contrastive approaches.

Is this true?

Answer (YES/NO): YES